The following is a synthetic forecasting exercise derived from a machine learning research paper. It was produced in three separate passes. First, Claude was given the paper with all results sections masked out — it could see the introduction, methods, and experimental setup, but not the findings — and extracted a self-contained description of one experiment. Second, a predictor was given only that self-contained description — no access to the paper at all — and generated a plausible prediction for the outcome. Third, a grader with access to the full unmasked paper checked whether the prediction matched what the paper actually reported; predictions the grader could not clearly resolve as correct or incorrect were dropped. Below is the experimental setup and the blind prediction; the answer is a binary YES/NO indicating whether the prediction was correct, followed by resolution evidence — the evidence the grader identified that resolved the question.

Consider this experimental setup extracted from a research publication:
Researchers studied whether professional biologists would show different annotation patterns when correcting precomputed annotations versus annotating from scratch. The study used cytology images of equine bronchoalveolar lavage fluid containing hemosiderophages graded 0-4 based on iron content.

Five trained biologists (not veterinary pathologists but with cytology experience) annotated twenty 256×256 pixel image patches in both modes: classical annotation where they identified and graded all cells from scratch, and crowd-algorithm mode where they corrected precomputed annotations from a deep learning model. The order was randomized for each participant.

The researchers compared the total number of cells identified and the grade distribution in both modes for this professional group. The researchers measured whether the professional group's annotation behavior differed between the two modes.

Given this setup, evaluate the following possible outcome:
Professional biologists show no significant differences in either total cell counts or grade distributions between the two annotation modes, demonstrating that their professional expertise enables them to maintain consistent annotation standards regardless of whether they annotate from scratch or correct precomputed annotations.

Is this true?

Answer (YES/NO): NO